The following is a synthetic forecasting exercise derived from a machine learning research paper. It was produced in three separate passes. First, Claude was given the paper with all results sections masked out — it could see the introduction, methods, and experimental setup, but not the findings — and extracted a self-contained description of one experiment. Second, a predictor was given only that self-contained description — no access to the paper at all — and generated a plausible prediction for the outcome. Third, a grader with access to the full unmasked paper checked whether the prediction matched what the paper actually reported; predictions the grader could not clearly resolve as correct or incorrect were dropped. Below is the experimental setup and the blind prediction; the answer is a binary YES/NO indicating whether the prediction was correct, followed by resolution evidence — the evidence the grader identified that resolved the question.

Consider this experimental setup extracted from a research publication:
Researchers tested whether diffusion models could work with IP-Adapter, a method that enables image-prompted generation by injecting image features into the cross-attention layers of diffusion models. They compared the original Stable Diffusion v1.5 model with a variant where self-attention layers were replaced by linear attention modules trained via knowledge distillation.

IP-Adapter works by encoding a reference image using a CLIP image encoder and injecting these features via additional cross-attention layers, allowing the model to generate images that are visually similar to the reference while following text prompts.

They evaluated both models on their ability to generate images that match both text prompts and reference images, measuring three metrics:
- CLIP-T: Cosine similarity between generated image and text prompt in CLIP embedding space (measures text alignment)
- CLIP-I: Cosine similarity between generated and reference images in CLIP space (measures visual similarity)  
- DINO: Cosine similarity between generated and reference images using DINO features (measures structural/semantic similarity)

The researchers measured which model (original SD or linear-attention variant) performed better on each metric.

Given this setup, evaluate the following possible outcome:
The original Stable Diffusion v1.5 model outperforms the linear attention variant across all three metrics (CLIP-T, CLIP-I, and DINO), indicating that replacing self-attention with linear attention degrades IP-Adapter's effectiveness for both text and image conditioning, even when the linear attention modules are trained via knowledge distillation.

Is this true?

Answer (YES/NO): NO